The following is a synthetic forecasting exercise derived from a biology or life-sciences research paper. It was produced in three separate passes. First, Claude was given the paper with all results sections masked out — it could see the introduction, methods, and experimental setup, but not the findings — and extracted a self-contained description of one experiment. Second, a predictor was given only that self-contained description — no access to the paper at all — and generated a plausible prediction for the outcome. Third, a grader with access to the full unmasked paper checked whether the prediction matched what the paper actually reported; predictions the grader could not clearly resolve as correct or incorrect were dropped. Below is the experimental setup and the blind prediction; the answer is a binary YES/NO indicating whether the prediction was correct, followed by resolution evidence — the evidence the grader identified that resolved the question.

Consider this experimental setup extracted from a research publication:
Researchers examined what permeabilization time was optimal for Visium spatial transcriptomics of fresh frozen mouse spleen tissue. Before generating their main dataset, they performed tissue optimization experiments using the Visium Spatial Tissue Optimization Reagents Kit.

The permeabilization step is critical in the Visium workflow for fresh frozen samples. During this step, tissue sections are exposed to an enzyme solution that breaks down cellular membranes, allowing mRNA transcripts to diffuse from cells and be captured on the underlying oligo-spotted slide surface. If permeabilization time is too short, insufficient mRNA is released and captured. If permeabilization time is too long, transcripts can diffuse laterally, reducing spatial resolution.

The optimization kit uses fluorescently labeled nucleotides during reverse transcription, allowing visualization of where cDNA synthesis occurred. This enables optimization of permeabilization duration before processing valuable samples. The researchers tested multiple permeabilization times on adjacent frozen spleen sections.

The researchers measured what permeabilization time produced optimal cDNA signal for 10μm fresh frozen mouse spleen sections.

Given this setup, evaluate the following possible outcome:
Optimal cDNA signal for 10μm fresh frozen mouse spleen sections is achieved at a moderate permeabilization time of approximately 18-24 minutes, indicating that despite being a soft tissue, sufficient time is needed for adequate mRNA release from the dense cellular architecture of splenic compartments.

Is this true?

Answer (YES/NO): NO